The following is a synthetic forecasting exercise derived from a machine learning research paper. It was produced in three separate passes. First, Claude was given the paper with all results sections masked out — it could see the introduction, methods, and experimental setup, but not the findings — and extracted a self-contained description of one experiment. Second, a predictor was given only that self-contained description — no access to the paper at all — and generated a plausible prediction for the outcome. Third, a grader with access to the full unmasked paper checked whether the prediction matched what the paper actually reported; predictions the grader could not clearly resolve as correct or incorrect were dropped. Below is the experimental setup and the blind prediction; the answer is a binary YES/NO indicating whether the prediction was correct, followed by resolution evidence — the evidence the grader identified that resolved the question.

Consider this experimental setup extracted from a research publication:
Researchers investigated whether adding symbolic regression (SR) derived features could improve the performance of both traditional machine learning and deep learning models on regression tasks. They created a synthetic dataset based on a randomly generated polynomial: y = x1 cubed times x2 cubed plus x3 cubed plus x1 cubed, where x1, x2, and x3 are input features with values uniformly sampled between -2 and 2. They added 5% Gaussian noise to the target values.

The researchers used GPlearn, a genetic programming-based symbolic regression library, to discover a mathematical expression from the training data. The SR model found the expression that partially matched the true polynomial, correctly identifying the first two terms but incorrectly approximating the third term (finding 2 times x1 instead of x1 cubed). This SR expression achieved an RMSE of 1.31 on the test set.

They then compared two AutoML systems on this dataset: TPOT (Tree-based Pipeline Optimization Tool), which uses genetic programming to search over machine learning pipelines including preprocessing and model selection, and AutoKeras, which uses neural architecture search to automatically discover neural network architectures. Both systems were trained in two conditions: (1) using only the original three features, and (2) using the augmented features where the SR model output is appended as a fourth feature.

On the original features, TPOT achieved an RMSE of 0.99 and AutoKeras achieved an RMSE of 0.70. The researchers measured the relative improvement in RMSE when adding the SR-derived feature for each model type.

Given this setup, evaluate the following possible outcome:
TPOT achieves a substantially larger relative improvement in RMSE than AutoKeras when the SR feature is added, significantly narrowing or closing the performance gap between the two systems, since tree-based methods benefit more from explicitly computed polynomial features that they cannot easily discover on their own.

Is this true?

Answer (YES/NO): NO